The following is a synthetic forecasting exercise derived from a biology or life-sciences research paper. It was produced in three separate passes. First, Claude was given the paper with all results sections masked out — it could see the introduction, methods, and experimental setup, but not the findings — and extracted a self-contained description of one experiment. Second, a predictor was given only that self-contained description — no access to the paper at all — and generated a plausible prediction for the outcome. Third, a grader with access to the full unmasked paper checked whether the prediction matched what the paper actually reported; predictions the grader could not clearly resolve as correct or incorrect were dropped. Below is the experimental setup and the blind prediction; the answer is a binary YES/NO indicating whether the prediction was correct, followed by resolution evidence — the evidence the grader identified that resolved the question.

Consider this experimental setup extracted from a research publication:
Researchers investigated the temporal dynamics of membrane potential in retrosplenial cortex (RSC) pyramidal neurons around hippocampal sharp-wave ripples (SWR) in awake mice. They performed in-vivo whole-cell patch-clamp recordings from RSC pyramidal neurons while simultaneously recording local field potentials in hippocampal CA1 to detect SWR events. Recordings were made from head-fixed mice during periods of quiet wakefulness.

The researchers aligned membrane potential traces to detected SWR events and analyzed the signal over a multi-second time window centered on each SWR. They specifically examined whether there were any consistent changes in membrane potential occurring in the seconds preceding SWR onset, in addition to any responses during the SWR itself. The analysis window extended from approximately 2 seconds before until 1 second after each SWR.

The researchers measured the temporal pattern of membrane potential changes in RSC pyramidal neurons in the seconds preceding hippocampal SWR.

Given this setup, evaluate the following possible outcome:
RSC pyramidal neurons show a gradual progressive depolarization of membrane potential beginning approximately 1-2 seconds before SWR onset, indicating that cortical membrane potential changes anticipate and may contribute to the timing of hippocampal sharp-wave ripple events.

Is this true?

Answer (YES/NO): NO